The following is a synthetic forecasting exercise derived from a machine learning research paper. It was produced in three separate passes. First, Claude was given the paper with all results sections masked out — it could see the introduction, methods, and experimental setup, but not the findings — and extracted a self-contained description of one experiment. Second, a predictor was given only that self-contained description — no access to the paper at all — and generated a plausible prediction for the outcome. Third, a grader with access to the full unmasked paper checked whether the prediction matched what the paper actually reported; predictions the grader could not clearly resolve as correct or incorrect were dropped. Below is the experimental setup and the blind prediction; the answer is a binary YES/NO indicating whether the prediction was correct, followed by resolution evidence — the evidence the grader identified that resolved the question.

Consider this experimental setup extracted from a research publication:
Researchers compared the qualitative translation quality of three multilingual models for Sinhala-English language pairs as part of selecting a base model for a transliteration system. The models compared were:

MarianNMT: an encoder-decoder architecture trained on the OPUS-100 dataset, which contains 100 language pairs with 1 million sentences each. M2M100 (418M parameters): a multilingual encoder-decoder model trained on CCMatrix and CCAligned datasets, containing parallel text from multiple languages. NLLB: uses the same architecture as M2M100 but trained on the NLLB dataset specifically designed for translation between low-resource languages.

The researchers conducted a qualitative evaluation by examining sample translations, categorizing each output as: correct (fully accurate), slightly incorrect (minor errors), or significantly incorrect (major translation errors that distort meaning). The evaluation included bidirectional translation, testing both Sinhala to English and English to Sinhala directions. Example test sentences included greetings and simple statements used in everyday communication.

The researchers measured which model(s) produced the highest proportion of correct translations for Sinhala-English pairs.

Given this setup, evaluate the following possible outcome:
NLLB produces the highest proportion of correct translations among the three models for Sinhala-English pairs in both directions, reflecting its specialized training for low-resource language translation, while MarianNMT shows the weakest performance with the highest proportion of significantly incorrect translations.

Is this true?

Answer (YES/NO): NO